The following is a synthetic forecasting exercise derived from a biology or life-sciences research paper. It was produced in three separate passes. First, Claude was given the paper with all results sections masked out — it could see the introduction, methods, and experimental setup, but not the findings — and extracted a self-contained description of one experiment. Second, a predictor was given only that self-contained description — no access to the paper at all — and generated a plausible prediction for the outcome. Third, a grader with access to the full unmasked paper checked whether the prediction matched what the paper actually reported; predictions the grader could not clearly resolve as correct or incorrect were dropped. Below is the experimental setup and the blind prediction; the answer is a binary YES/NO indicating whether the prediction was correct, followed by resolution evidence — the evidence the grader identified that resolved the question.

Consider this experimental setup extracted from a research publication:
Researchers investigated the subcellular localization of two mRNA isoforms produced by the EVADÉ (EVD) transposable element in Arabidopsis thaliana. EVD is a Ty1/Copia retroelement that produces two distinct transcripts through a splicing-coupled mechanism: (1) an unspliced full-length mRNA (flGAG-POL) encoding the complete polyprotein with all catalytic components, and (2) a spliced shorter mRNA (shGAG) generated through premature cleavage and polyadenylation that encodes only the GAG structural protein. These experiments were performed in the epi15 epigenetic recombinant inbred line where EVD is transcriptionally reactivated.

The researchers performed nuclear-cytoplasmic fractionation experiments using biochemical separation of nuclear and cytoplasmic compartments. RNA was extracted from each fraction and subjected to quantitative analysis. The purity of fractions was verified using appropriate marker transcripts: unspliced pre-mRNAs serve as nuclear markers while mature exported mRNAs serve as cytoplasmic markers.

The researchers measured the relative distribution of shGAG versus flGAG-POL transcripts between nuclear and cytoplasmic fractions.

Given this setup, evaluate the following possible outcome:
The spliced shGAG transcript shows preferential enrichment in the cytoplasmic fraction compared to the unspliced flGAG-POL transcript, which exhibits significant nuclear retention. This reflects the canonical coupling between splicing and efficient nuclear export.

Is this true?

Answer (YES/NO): YES